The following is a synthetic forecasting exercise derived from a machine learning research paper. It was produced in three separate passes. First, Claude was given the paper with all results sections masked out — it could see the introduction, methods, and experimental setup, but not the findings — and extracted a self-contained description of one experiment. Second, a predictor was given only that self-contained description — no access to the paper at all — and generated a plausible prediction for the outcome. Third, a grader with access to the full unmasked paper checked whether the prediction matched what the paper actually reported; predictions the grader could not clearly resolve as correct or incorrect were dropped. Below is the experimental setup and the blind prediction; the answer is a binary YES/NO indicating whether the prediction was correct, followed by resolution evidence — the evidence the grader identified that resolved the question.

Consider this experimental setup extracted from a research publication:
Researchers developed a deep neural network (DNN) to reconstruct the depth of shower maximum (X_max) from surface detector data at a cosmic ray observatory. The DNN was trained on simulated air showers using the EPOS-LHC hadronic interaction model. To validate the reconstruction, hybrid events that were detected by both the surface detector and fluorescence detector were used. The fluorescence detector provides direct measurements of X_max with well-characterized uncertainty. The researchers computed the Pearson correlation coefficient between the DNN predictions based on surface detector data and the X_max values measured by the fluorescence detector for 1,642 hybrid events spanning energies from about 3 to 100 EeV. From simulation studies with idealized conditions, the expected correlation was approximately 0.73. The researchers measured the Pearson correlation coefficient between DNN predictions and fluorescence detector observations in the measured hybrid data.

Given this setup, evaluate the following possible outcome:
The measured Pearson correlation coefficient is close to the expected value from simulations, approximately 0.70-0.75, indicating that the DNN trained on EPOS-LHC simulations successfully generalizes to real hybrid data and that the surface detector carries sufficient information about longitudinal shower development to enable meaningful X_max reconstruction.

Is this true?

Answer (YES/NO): YES